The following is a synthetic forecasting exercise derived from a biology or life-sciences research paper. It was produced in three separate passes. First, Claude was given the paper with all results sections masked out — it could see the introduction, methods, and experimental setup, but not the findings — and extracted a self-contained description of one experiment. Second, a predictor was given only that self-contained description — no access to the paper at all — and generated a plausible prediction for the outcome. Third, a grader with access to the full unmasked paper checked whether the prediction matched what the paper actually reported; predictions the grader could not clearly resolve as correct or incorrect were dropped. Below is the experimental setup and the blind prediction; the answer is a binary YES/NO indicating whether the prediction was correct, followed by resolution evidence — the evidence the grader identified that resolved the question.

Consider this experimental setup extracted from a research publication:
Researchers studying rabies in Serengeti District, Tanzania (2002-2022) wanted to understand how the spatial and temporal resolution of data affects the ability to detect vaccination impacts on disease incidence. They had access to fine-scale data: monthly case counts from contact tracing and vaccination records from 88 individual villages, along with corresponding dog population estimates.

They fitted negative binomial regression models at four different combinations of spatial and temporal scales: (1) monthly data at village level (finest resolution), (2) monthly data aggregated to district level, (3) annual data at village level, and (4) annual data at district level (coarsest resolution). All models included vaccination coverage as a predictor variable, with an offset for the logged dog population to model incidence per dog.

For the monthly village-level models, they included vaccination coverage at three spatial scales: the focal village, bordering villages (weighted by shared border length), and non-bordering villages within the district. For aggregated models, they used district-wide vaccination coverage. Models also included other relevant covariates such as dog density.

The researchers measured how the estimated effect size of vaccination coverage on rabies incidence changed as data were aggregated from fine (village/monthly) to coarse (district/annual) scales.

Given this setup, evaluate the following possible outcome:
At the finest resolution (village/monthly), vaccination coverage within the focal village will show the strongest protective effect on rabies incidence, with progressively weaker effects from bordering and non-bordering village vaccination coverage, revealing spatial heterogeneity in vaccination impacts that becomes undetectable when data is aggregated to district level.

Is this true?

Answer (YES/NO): NO